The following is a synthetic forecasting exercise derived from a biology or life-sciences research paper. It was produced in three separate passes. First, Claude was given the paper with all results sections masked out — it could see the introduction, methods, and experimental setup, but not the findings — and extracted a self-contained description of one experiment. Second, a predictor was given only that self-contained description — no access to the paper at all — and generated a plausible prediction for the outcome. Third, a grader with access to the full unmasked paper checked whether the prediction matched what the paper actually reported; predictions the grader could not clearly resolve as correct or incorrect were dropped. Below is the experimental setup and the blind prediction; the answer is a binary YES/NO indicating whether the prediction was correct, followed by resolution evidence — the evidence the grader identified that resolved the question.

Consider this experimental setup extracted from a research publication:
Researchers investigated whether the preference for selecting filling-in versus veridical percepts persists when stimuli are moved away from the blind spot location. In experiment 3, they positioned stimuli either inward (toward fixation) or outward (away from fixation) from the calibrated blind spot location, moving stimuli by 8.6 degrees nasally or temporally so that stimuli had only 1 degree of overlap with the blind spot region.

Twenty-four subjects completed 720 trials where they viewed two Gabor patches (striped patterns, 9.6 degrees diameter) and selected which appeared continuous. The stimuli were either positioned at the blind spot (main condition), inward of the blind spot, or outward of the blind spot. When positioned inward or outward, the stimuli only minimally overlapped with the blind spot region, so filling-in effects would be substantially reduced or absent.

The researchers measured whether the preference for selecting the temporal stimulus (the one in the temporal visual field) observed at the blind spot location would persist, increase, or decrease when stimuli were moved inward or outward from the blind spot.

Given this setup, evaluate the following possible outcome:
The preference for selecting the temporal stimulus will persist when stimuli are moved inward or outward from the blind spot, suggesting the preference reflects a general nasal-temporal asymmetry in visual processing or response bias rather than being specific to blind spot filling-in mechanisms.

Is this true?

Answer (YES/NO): NO